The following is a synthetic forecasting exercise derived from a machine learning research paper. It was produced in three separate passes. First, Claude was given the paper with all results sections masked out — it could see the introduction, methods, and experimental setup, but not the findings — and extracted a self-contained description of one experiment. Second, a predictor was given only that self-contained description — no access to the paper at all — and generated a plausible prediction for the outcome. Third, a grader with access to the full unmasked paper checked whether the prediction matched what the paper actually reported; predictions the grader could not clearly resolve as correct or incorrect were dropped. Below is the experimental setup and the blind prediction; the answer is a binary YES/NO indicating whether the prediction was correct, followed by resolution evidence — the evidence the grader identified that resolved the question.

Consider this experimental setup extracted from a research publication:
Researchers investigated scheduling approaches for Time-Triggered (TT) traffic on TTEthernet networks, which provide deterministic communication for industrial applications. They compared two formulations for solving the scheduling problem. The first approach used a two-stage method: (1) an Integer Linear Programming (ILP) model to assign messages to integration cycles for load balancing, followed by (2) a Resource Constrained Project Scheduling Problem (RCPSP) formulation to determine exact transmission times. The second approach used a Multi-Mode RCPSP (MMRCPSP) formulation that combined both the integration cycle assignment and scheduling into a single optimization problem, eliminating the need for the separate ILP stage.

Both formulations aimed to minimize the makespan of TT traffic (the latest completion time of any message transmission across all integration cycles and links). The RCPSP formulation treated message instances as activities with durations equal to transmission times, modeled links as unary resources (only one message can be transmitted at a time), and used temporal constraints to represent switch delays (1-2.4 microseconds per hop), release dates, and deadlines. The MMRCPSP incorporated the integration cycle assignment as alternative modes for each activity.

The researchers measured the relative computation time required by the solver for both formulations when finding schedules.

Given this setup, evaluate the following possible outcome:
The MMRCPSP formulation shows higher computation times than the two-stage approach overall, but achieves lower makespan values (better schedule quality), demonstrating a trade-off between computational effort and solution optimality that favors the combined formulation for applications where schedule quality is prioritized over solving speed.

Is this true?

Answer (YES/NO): NO